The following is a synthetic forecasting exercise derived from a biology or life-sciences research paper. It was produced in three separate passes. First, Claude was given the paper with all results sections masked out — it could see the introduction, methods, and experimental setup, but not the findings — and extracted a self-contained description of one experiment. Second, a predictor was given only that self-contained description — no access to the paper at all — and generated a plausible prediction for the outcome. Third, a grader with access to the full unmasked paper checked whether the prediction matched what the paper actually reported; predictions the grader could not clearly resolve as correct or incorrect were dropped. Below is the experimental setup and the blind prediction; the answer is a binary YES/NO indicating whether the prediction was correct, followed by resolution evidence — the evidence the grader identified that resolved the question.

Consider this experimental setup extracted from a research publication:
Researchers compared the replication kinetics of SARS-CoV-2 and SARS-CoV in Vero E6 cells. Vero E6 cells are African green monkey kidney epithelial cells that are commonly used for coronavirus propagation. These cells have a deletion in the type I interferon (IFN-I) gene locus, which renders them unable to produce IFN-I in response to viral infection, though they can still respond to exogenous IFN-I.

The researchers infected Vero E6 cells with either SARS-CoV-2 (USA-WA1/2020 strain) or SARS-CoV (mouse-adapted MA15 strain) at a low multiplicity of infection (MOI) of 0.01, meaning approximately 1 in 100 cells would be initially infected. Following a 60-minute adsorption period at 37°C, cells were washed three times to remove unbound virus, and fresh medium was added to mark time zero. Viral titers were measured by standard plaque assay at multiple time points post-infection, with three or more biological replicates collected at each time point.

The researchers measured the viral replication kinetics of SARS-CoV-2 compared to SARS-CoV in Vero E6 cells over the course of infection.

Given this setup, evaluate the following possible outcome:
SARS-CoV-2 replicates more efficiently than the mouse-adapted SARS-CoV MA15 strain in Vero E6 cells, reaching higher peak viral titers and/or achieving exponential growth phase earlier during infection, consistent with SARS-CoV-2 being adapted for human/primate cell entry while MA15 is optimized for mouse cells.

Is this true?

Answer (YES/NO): NO